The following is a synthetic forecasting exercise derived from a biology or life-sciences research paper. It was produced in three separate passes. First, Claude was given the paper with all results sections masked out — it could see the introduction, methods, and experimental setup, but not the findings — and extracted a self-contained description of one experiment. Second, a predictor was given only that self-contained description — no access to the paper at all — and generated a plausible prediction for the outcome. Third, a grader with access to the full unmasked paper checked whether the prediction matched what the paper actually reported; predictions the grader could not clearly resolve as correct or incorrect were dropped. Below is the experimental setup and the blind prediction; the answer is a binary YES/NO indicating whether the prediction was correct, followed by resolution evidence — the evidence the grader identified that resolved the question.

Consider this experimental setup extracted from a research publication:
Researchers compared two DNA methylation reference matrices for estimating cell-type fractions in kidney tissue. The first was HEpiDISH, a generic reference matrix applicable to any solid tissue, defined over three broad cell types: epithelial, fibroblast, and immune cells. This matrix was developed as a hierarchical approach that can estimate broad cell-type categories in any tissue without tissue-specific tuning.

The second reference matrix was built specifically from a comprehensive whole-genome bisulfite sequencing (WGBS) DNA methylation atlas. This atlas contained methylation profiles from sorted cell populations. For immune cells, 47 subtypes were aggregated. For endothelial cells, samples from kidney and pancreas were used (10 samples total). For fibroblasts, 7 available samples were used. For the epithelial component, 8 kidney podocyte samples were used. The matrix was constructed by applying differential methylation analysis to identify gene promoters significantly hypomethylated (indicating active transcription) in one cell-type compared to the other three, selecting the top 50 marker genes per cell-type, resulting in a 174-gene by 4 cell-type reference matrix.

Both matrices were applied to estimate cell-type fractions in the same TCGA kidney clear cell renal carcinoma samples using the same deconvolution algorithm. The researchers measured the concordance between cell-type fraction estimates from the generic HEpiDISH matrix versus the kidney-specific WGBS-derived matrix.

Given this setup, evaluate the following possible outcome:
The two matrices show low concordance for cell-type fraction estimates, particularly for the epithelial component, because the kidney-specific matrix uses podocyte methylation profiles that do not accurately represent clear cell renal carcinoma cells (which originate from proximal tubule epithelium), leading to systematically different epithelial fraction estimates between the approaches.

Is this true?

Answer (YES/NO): NO